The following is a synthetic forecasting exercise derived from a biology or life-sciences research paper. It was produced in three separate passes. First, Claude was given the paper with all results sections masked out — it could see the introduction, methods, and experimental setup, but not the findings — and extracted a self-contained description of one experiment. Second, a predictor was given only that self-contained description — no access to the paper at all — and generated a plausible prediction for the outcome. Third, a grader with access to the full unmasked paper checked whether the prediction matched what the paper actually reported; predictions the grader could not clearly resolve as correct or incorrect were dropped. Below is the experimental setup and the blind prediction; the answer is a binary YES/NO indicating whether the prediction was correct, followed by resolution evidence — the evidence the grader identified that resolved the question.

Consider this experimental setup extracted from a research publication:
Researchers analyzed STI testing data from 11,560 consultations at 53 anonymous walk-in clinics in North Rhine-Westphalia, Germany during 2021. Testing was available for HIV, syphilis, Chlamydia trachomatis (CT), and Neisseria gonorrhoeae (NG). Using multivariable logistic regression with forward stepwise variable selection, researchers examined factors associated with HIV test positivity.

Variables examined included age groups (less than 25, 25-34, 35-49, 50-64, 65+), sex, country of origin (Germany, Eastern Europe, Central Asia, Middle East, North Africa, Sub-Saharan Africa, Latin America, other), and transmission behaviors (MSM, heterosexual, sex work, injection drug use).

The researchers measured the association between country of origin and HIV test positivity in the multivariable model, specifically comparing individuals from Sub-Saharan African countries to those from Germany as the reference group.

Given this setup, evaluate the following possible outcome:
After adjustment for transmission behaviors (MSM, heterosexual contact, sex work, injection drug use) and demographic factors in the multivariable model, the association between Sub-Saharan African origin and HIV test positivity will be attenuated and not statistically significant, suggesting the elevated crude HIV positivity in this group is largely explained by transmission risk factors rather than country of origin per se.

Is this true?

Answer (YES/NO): NO